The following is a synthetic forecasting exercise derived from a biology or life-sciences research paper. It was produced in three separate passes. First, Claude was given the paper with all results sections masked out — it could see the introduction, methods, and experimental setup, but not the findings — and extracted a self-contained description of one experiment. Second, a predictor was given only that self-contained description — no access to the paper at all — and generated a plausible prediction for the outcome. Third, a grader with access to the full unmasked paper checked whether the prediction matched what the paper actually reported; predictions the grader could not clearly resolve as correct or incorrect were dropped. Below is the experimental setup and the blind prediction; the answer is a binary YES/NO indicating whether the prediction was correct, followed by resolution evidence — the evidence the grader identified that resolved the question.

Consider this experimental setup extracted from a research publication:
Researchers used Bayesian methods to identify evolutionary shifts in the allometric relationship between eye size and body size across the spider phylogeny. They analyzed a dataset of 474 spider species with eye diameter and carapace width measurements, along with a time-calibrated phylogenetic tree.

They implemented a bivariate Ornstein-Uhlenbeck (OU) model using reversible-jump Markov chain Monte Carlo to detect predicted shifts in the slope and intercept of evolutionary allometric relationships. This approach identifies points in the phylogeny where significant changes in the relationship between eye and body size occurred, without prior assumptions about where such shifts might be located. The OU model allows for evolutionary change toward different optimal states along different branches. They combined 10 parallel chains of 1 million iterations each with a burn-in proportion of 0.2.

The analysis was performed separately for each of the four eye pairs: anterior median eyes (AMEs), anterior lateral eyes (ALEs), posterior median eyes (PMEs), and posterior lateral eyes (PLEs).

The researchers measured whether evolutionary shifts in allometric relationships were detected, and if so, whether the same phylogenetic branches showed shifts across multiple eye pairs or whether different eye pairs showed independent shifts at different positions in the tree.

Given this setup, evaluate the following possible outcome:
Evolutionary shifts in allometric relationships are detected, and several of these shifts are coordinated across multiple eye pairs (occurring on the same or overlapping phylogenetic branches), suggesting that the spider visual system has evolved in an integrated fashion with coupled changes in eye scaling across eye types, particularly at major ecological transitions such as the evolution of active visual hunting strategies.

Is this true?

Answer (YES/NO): NO